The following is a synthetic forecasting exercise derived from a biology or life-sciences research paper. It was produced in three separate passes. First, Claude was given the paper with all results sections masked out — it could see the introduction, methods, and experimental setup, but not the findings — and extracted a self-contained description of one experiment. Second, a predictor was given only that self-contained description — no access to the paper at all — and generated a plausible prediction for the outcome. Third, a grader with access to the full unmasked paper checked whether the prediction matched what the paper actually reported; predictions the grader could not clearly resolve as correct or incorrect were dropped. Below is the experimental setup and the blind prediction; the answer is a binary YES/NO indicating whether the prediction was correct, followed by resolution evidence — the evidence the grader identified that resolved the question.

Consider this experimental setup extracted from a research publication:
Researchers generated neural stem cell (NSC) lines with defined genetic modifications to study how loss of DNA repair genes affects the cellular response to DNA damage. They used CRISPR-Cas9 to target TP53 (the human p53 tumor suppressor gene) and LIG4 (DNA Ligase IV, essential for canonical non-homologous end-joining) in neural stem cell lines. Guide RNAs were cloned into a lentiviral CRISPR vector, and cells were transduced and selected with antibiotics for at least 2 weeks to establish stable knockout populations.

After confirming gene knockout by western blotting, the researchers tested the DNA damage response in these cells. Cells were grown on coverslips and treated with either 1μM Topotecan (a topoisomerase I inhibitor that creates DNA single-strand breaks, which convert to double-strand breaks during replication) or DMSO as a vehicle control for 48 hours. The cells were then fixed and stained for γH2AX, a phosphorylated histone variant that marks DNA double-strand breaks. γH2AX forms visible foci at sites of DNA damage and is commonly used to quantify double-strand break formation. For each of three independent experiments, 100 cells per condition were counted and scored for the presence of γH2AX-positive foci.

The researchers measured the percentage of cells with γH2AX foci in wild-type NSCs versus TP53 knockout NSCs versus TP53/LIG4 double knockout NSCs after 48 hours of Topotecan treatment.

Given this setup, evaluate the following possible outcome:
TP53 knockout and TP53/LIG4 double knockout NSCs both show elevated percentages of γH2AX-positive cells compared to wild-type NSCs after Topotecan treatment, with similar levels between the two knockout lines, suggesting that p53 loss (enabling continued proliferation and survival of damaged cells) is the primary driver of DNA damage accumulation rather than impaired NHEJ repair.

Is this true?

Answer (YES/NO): NO